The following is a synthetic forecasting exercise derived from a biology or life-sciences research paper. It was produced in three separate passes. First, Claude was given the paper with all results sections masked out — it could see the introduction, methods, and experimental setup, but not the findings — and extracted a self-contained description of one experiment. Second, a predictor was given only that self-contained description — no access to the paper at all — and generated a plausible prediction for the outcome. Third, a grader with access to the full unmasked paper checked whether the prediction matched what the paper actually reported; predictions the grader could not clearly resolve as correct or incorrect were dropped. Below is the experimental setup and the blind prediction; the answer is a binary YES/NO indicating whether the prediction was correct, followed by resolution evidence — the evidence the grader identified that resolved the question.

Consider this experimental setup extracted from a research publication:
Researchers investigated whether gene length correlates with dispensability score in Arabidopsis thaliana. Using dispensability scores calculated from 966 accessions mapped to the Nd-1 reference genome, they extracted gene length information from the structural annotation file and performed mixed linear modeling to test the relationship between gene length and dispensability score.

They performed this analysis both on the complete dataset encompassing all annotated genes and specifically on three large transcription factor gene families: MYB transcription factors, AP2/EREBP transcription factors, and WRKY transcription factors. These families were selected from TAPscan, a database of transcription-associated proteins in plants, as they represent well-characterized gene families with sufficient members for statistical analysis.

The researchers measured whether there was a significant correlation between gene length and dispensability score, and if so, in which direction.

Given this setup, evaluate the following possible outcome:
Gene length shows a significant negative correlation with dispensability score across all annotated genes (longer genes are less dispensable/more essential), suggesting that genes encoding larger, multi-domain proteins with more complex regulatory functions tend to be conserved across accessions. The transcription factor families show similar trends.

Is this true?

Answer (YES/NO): NO